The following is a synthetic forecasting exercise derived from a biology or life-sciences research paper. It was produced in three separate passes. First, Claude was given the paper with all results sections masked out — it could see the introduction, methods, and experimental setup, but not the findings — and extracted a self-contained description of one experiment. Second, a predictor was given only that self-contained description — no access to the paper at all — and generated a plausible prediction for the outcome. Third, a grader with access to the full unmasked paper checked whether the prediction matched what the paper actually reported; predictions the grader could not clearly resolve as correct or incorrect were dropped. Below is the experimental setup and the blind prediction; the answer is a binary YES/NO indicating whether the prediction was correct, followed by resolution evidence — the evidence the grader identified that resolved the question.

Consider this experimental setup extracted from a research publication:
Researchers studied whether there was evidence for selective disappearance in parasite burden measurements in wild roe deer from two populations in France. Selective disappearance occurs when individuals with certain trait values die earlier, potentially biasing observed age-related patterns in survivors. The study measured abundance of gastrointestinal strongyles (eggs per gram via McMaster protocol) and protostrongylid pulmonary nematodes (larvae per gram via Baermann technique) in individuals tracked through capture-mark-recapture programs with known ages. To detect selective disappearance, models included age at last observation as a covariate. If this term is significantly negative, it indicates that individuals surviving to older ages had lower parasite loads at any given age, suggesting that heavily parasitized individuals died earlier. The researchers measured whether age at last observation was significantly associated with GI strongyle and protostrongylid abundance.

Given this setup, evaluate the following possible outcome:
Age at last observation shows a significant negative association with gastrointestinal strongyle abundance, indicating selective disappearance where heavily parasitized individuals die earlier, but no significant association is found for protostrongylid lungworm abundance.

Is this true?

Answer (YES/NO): NO